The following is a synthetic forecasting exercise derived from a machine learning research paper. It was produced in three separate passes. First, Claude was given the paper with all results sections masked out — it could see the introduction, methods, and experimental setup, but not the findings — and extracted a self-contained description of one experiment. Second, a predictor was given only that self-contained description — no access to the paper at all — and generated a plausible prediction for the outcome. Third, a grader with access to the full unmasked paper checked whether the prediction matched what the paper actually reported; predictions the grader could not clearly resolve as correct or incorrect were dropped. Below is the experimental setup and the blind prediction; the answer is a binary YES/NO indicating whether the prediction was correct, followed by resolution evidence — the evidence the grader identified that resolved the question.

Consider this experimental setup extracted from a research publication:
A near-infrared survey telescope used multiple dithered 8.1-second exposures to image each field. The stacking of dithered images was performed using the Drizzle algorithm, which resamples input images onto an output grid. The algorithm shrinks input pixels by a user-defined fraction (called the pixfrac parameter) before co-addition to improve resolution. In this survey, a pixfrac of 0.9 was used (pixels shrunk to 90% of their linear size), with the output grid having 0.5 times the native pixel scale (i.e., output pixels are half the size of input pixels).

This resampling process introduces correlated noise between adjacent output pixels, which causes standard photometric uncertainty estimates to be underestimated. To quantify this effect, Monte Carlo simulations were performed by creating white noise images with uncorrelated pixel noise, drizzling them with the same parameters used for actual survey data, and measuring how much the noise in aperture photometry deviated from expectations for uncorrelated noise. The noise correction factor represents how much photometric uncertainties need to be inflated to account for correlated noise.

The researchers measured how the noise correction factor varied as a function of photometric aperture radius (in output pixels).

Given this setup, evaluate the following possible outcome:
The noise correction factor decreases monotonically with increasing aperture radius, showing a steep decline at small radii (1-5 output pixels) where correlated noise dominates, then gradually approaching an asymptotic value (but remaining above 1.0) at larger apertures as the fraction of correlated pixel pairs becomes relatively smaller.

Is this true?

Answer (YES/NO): NO